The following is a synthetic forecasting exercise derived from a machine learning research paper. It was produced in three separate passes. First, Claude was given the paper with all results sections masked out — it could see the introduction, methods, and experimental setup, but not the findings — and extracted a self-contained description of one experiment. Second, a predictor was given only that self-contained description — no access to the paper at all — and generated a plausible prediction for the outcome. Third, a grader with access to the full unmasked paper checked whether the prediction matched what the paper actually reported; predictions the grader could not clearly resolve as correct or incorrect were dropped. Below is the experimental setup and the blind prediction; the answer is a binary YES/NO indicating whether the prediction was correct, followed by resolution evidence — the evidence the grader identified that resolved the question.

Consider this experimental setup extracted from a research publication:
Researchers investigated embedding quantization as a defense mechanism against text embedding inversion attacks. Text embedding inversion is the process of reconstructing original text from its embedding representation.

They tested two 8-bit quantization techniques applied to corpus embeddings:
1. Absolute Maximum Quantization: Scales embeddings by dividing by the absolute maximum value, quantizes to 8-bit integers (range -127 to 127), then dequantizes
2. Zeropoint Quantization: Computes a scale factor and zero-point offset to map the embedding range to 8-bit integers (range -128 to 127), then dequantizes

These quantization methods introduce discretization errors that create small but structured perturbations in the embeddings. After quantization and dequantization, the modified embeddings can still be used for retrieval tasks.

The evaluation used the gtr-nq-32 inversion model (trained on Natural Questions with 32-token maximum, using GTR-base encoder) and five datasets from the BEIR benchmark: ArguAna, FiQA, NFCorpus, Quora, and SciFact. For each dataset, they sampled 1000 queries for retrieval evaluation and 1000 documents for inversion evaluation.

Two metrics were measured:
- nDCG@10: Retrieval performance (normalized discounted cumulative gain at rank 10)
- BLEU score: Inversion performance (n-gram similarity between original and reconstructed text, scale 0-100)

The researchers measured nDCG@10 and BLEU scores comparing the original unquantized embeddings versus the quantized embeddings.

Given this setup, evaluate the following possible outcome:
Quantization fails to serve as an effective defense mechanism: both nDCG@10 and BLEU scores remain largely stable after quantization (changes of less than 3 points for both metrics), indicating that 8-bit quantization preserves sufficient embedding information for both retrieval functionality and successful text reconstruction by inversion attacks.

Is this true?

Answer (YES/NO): NO